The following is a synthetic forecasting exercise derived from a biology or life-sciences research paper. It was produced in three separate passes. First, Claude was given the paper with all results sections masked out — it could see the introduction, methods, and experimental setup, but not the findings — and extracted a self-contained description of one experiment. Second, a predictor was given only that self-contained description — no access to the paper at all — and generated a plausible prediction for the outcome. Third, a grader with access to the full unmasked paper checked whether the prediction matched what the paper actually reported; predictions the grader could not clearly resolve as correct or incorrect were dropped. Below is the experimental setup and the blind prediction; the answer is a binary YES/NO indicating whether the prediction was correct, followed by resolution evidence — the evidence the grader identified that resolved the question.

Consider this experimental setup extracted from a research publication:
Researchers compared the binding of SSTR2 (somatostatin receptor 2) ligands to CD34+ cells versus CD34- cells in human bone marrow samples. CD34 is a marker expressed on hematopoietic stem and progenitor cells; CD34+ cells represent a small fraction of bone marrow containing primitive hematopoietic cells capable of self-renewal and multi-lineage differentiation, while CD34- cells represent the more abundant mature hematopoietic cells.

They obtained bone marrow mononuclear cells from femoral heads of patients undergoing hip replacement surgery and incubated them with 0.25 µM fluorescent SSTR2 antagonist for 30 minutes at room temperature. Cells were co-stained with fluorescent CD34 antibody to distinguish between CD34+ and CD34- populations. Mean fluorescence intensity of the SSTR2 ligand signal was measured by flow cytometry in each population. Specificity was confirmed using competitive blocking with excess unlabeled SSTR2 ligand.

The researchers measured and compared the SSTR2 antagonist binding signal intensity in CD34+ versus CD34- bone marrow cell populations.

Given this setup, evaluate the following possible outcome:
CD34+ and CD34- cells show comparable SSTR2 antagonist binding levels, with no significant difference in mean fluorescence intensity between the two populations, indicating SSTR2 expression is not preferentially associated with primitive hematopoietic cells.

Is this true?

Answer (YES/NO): NO